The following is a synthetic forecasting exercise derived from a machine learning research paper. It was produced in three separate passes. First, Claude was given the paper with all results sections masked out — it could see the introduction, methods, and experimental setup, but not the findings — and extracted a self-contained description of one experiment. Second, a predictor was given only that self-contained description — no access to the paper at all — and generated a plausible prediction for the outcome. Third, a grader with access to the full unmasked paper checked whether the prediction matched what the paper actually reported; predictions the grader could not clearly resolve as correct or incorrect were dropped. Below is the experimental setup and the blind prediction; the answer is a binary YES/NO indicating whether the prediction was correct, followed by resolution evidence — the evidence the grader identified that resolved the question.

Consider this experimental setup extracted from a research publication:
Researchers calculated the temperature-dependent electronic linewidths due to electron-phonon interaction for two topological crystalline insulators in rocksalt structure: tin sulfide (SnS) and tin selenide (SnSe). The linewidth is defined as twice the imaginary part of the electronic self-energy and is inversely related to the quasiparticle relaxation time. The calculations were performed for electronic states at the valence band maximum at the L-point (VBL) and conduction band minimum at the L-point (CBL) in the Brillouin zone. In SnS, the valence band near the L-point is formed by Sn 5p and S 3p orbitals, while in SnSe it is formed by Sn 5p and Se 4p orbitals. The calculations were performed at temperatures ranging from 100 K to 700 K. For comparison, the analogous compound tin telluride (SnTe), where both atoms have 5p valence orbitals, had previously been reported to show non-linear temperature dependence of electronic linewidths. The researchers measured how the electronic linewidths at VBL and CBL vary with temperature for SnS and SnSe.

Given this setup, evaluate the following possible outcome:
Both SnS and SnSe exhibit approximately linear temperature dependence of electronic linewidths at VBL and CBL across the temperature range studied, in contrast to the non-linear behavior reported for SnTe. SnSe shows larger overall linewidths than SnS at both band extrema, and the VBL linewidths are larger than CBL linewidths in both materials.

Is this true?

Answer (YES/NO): NO